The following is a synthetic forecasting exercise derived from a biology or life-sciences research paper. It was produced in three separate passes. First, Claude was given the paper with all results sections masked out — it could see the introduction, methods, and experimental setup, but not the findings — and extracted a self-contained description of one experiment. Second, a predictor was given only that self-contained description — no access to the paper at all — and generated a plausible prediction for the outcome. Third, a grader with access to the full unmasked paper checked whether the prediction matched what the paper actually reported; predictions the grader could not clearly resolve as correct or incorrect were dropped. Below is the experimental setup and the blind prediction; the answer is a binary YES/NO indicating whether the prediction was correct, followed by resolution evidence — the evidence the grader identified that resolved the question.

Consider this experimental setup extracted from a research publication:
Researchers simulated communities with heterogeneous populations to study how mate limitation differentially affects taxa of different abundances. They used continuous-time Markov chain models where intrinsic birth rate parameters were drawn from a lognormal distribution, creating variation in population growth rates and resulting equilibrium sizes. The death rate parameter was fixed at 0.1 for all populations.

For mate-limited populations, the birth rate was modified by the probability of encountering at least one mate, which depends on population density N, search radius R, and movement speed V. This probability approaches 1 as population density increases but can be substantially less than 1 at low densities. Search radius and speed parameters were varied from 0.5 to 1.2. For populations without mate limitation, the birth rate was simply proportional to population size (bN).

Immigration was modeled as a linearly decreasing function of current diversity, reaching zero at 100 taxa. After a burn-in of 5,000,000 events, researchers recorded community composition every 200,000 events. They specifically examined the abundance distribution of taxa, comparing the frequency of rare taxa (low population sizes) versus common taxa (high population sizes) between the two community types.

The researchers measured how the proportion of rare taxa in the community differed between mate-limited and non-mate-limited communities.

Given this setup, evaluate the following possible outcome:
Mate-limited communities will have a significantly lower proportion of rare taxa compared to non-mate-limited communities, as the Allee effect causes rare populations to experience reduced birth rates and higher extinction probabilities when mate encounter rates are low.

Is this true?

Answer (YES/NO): YES